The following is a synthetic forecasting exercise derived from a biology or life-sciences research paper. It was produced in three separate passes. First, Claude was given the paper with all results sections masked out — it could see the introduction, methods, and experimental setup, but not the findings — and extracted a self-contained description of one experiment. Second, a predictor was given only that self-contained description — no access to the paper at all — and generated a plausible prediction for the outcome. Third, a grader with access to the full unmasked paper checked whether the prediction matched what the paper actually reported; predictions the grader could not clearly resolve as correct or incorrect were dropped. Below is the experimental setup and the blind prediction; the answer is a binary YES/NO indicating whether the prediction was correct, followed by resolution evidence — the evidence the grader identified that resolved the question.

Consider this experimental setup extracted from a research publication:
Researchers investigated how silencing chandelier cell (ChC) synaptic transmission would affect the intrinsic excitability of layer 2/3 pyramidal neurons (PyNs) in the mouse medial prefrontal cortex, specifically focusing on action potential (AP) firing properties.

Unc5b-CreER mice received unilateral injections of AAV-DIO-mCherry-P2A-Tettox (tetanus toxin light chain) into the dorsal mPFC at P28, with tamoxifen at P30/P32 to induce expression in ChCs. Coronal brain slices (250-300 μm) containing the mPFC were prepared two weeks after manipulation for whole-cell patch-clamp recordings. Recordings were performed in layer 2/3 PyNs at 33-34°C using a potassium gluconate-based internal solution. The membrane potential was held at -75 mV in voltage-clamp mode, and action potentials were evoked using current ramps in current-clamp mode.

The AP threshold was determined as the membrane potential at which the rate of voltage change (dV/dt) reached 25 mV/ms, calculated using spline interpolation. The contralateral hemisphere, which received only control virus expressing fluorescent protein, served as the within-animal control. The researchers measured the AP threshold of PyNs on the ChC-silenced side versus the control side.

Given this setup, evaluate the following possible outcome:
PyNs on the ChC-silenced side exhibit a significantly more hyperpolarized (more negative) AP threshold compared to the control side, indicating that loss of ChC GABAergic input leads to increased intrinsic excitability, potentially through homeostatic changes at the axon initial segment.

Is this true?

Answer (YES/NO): NO